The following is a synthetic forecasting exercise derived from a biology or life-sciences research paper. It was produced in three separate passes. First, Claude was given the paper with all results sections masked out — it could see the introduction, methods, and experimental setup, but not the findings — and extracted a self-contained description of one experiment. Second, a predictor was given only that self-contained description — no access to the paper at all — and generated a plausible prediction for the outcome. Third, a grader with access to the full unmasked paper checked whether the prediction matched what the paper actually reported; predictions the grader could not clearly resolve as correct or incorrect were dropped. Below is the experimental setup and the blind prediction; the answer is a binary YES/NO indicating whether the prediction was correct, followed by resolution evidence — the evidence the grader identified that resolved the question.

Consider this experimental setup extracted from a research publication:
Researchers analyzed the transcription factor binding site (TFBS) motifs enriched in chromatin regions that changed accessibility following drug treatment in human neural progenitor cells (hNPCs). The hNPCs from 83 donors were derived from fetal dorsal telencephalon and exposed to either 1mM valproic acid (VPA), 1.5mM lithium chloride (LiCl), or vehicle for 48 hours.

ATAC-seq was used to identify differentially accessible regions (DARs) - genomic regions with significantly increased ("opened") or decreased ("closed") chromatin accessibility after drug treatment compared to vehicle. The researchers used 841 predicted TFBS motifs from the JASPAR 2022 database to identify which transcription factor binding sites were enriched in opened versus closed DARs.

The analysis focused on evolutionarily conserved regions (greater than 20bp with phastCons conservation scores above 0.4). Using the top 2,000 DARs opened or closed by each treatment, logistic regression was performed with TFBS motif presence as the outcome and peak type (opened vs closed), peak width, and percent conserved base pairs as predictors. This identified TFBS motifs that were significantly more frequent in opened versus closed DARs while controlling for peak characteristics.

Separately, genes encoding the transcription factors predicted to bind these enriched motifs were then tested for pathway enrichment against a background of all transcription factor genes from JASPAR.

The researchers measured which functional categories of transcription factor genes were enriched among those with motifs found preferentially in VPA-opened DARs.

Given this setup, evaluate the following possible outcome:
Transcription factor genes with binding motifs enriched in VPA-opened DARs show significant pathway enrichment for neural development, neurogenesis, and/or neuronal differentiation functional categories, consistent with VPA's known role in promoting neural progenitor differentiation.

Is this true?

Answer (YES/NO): YES